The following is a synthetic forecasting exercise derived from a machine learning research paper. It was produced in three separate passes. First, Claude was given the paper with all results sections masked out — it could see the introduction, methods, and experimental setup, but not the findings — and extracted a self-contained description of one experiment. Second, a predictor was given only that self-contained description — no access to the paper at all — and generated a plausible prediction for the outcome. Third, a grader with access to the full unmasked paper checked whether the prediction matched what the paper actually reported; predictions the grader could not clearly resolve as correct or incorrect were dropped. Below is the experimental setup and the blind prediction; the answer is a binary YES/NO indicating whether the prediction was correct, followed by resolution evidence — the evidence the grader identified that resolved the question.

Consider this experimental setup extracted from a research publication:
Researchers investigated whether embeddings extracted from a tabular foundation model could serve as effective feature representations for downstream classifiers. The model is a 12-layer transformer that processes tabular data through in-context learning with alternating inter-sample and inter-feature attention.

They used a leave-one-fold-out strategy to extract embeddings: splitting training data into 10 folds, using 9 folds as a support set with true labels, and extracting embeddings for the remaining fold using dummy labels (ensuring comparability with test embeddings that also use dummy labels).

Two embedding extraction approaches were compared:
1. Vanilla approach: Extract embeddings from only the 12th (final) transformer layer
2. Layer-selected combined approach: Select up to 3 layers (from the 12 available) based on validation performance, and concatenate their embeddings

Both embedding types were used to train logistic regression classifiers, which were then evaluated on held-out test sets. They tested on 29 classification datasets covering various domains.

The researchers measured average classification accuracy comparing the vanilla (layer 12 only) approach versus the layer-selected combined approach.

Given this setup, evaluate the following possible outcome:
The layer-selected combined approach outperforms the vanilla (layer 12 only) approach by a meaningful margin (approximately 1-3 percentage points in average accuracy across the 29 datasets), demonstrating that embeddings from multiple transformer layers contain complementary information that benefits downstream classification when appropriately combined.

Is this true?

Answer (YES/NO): NO